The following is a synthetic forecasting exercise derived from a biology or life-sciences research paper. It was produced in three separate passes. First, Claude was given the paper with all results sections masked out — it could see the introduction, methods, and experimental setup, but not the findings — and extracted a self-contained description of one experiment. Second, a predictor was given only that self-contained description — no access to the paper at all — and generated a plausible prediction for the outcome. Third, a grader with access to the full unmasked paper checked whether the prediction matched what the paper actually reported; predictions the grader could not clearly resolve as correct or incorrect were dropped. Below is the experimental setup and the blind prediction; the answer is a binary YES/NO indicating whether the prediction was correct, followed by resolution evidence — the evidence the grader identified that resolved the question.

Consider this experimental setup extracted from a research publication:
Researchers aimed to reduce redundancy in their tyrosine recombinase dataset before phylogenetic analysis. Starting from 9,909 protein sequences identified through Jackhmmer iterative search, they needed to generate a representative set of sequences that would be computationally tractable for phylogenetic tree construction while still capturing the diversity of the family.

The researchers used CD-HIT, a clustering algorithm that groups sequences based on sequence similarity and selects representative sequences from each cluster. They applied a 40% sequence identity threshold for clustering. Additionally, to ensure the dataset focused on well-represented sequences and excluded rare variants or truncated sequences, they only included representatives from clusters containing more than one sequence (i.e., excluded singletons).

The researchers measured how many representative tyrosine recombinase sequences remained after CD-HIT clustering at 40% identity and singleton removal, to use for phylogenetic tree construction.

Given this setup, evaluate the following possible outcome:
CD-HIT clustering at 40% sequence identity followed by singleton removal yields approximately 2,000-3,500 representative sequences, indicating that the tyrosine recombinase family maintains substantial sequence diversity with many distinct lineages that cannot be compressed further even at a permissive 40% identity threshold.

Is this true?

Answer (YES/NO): NO